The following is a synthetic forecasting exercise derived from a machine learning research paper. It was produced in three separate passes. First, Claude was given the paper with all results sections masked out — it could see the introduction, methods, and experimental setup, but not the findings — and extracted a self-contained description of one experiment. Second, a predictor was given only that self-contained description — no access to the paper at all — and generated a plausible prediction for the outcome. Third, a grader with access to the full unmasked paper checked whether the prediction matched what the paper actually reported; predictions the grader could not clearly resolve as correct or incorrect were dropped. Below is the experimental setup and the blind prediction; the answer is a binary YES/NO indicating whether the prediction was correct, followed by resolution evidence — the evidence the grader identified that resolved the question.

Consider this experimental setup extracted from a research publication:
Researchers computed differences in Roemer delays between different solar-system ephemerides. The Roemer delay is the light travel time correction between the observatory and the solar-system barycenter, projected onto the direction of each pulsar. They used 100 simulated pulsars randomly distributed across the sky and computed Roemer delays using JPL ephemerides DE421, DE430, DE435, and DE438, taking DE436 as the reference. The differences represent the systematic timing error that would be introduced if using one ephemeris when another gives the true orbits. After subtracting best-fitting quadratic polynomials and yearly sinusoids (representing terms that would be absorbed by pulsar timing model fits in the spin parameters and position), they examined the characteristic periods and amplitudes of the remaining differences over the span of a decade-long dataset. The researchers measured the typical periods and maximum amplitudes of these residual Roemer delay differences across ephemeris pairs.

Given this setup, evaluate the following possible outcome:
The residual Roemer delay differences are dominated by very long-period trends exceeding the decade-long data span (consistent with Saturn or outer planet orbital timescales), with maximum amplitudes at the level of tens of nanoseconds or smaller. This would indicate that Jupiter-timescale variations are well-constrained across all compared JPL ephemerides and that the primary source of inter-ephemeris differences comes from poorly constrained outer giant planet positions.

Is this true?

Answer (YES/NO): NO